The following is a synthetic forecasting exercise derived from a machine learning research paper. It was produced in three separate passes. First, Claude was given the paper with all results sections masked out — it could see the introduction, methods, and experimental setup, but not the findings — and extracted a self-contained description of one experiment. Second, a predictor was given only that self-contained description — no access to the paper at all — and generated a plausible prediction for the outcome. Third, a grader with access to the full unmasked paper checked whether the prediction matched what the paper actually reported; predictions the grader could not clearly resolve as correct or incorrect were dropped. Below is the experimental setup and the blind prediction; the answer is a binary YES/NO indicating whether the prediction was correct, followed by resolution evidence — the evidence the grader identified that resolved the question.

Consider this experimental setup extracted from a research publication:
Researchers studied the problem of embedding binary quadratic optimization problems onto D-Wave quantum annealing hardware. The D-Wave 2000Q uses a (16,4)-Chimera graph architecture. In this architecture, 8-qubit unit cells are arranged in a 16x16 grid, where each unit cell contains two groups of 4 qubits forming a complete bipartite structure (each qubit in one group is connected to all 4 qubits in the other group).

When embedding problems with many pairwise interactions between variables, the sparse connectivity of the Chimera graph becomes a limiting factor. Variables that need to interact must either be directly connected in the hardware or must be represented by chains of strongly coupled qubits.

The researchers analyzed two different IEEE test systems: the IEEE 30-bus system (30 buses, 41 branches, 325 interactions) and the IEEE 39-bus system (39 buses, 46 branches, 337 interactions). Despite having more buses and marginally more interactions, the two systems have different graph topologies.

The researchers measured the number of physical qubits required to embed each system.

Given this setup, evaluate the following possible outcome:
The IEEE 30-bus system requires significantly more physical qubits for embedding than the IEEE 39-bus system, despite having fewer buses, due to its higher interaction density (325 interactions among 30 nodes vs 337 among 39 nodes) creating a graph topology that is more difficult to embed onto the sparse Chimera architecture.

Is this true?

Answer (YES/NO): NO